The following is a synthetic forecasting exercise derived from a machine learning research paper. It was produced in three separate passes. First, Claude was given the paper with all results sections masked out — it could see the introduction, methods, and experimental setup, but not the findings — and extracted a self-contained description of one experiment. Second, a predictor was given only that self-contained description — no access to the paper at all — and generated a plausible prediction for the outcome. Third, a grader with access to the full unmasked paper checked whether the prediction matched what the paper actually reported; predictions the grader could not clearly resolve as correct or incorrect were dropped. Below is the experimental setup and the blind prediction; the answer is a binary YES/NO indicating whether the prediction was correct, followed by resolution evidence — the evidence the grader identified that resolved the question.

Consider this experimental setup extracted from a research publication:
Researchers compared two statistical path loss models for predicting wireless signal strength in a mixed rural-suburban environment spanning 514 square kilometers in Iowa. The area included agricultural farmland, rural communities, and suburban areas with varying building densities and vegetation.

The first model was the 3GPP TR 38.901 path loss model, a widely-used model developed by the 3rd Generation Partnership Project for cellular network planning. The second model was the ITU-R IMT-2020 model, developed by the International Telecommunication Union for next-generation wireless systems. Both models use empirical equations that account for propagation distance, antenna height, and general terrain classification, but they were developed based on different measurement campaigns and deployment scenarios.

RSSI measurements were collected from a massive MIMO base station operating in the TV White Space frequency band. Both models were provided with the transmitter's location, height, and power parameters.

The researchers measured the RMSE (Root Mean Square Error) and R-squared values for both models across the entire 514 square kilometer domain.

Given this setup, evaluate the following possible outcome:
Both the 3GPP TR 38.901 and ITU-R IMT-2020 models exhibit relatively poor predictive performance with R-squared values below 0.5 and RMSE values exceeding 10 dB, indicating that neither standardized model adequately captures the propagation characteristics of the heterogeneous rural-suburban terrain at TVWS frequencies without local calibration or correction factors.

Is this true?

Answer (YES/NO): YES